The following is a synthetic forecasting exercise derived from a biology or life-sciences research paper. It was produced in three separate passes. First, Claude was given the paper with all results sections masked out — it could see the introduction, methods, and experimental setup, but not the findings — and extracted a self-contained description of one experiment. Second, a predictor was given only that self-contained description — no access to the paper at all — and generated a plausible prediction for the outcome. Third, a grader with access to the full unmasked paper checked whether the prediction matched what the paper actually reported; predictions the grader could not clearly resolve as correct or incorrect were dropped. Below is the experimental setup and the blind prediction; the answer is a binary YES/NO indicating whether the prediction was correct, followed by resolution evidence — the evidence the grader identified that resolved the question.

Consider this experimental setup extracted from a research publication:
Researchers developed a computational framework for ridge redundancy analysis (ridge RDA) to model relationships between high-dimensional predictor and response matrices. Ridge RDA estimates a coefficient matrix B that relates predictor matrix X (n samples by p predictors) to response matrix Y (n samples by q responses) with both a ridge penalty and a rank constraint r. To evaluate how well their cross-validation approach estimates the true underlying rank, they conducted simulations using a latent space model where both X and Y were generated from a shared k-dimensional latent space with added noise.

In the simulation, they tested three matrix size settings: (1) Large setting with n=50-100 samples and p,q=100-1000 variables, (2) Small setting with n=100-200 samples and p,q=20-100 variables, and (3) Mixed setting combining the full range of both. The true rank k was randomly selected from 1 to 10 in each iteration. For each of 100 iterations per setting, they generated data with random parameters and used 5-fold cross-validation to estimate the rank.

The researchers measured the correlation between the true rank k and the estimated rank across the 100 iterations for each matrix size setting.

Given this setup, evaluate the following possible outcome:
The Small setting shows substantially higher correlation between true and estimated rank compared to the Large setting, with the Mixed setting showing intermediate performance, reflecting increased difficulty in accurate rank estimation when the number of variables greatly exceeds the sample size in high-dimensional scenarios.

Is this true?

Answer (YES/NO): NO